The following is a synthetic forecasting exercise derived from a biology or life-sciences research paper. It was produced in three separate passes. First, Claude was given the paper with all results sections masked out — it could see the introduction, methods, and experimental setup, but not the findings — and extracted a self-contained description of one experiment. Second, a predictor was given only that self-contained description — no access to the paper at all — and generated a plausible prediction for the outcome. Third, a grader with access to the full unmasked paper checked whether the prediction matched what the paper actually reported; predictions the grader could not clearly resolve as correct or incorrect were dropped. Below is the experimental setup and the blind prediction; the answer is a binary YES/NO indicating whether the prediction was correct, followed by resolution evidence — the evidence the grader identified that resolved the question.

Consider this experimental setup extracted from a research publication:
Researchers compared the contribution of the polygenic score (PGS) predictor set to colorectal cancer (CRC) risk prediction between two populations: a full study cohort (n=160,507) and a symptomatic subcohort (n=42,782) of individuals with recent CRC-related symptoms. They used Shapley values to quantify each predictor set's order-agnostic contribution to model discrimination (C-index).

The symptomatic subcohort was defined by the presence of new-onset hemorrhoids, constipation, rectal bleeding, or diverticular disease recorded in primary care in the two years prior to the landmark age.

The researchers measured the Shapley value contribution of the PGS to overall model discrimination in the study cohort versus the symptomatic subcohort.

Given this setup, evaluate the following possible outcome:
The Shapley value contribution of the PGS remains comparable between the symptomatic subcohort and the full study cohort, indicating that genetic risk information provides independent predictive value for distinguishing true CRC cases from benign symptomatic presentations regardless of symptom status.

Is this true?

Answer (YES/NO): NO